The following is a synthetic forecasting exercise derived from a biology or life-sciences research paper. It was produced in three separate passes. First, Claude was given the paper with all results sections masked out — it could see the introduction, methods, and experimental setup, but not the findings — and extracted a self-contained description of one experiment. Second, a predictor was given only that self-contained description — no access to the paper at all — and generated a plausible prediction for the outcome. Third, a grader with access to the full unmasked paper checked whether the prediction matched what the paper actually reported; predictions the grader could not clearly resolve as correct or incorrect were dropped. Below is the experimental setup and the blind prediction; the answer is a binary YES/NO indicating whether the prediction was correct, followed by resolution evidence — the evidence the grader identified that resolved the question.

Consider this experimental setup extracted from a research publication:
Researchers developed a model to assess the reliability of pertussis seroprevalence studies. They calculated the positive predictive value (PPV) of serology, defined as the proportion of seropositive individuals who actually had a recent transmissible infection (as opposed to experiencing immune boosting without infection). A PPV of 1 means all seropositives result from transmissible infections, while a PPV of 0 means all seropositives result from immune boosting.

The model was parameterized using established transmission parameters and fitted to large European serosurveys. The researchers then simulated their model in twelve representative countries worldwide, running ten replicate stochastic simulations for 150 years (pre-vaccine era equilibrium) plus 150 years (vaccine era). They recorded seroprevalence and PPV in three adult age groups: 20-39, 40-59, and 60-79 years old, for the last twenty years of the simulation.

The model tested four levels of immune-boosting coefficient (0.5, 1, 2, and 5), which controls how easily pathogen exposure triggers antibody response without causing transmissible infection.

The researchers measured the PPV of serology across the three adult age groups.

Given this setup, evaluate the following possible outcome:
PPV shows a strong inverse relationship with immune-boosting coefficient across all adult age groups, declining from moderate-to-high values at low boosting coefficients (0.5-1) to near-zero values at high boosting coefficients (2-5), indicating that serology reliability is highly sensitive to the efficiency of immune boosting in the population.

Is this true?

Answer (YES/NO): NO